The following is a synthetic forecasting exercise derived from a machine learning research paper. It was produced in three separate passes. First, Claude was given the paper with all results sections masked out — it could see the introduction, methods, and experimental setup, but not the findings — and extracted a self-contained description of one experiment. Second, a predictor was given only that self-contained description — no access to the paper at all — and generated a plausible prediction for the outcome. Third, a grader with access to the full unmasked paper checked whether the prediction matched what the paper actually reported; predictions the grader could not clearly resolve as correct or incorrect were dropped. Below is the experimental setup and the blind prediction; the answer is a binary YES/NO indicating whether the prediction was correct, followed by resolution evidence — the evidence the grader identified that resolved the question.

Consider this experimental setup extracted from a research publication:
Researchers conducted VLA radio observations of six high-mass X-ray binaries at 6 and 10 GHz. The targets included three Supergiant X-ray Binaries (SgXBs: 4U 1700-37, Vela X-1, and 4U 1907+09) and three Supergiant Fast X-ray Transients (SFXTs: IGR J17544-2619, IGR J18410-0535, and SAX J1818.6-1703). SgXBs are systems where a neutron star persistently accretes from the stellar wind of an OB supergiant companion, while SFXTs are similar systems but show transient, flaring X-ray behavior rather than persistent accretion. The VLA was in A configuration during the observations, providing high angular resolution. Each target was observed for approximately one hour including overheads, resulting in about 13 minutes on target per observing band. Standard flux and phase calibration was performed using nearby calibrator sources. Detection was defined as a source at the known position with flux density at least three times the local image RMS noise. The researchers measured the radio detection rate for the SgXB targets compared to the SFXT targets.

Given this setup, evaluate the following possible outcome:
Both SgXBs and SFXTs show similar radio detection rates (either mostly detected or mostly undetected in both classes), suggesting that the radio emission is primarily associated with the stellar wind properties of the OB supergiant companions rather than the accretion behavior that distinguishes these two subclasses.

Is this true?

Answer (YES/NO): NO